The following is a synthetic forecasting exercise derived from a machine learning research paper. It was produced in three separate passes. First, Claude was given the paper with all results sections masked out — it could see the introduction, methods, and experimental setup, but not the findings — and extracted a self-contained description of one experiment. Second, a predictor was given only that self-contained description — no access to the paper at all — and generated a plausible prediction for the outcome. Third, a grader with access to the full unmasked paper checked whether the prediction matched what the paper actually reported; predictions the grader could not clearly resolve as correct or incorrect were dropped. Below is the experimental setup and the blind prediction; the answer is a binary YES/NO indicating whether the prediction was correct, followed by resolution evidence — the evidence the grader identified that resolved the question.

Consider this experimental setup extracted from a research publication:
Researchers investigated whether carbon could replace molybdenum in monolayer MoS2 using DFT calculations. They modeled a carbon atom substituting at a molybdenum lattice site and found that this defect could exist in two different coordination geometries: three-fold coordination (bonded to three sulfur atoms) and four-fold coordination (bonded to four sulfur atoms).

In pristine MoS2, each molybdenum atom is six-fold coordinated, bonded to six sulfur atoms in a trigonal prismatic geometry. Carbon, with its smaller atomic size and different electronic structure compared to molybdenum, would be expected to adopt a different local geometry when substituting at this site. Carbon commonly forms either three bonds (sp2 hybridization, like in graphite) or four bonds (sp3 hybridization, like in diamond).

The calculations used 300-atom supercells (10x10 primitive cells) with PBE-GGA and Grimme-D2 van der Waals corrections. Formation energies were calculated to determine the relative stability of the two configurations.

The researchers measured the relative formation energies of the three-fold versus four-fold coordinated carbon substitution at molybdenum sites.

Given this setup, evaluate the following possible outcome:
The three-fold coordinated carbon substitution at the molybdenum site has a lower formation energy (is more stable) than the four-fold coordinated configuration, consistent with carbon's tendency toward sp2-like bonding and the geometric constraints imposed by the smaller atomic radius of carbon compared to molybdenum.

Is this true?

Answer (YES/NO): NO